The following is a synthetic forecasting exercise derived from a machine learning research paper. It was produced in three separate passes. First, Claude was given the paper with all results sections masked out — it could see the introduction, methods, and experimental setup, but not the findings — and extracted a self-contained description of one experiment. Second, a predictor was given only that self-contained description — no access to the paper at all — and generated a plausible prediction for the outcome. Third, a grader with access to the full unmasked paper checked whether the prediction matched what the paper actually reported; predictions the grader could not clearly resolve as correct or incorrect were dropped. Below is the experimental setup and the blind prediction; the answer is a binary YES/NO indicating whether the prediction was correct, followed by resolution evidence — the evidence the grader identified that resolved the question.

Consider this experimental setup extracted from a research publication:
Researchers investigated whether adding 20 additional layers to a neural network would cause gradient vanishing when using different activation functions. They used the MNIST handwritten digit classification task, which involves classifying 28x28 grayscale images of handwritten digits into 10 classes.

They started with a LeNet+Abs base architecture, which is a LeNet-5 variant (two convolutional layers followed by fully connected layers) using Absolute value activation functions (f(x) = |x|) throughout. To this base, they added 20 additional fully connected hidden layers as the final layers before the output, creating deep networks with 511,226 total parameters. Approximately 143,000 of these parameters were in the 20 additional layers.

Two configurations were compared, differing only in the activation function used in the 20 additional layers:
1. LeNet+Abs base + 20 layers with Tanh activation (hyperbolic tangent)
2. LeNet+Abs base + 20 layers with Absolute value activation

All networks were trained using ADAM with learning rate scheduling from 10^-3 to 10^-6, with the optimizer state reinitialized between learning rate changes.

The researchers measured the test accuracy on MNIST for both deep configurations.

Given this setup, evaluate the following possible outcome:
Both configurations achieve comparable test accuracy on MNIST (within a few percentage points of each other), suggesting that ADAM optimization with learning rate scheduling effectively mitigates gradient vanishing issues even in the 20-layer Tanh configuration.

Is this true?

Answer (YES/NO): NO